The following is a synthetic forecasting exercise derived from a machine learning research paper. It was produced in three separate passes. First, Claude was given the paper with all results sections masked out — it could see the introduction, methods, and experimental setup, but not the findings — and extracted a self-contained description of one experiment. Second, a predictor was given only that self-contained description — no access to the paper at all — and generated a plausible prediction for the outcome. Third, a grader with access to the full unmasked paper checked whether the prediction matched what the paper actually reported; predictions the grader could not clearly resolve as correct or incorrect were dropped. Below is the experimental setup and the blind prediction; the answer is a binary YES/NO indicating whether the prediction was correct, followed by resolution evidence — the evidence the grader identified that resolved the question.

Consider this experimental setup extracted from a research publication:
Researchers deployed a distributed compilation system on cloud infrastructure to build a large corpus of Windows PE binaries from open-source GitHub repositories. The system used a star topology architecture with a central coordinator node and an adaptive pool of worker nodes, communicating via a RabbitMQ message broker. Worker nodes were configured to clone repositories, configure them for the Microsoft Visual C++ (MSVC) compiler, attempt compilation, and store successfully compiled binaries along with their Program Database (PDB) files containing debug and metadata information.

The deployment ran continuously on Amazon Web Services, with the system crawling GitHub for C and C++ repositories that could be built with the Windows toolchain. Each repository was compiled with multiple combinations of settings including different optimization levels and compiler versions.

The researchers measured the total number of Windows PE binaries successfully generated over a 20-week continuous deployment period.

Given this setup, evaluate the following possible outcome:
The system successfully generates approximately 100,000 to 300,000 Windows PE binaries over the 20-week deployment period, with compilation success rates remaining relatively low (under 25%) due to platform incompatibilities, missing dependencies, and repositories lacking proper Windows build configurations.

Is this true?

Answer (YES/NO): NO